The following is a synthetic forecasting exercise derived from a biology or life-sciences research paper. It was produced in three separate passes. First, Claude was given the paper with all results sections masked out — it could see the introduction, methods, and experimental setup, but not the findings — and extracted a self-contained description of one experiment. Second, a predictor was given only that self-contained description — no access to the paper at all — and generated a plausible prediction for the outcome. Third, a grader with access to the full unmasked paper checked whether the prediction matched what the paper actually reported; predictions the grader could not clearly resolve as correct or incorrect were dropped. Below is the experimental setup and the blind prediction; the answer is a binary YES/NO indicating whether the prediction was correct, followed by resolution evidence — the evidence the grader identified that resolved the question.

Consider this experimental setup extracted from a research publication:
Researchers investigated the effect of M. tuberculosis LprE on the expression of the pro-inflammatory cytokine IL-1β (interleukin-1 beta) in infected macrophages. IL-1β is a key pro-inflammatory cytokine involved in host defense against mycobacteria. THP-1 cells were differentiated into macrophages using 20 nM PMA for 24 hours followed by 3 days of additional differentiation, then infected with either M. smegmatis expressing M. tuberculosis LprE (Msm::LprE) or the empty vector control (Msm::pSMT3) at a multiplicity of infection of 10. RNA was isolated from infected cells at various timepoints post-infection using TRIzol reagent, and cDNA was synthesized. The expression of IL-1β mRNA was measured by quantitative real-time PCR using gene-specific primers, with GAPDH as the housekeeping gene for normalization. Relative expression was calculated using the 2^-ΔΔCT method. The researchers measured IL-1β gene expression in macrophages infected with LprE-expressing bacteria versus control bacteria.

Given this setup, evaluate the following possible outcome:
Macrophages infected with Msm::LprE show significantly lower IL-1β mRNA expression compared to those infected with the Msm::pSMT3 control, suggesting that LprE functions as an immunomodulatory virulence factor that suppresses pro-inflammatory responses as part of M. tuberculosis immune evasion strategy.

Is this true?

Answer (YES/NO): YES